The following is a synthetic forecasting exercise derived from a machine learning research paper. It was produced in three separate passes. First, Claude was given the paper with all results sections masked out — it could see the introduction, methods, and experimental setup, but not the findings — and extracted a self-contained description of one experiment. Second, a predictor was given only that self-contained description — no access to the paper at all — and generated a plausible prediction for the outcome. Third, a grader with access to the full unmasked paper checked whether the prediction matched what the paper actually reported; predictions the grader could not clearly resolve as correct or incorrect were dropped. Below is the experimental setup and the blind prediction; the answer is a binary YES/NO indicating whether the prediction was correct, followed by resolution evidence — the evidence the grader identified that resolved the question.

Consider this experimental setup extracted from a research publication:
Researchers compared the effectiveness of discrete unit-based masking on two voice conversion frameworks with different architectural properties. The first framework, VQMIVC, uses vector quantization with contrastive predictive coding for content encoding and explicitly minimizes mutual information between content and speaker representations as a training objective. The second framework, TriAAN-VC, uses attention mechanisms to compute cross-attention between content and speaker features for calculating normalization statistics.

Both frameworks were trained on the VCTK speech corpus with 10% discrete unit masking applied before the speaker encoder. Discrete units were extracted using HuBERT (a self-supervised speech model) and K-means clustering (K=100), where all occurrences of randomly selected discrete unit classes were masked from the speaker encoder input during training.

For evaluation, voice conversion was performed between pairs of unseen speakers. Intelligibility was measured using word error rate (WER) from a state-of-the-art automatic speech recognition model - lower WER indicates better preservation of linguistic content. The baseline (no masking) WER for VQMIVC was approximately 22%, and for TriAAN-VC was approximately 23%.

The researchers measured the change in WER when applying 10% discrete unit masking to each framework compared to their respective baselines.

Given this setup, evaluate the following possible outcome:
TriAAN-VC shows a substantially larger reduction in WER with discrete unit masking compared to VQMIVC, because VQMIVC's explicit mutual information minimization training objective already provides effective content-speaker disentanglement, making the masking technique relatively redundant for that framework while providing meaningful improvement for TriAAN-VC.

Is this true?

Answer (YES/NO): NO